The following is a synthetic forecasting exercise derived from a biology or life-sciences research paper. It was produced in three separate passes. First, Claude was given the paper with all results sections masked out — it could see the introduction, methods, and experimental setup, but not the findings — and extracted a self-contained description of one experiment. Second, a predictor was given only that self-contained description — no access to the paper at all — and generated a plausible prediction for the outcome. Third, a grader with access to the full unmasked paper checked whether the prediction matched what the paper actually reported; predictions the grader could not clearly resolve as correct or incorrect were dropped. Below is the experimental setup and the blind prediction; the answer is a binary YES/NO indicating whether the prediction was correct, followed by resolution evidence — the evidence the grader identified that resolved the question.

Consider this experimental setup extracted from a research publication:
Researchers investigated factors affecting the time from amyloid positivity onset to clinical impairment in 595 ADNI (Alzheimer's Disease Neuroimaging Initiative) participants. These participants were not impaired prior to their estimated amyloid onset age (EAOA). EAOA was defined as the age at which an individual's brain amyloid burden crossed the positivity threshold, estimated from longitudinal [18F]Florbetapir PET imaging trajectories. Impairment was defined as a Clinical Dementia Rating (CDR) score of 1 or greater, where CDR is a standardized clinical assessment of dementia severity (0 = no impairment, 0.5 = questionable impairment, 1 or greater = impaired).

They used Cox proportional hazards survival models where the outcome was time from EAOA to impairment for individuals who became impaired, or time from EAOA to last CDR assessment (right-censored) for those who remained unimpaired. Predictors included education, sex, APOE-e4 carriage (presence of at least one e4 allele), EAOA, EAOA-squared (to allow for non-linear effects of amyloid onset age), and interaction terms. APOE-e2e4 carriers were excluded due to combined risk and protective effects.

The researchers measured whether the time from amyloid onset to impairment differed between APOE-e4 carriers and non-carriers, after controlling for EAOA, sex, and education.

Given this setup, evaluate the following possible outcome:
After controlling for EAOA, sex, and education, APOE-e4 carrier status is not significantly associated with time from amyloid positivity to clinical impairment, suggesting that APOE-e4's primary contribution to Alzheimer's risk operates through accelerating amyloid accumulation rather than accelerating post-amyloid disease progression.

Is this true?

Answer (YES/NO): NO